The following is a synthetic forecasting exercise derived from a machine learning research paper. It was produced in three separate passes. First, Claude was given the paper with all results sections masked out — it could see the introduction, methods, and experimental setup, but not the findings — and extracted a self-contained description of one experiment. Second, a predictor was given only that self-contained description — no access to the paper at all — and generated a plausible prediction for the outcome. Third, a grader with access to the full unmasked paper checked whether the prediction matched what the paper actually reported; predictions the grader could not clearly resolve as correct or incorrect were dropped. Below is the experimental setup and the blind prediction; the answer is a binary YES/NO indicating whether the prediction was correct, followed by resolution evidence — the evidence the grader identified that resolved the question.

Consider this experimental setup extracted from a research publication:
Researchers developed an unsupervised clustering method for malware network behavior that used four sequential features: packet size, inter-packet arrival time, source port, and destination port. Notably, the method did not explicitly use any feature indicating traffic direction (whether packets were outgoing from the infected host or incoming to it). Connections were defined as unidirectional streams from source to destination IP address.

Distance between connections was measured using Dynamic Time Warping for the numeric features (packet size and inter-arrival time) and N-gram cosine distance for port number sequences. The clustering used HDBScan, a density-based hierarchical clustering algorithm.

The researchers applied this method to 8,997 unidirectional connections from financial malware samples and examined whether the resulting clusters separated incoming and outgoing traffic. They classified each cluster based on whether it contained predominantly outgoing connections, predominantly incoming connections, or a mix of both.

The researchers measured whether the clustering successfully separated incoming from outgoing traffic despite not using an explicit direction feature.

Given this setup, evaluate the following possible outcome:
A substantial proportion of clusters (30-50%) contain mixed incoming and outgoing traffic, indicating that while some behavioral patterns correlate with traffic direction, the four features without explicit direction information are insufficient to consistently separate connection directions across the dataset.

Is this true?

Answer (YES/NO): NO